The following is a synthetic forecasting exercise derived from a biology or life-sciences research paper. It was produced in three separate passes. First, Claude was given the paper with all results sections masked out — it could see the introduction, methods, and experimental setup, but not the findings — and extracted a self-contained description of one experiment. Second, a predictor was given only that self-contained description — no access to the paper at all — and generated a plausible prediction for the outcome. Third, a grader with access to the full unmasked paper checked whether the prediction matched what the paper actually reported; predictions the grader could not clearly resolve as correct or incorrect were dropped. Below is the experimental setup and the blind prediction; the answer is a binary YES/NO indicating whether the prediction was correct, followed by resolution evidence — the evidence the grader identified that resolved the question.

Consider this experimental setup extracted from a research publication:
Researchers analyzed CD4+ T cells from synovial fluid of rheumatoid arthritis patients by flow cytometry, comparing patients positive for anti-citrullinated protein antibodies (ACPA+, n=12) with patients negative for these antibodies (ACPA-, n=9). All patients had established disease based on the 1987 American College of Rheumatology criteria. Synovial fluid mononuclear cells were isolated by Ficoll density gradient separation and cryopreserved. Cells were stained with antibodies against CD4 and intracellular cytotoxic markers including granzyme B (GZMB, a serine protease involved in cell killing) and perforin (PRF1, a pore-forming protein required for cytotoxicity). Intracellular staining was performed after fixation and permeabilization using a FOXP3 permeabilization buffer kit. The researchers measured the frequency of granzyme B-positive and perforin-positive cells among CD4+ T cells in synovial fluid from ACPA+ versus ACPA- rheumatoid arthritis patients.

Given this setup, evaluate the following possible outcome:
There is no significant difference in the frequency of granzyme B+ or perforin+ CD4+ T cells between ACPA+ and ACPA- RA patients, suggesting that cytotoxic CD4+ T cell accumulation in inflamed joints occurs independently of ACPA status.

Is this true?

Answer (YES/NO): NO